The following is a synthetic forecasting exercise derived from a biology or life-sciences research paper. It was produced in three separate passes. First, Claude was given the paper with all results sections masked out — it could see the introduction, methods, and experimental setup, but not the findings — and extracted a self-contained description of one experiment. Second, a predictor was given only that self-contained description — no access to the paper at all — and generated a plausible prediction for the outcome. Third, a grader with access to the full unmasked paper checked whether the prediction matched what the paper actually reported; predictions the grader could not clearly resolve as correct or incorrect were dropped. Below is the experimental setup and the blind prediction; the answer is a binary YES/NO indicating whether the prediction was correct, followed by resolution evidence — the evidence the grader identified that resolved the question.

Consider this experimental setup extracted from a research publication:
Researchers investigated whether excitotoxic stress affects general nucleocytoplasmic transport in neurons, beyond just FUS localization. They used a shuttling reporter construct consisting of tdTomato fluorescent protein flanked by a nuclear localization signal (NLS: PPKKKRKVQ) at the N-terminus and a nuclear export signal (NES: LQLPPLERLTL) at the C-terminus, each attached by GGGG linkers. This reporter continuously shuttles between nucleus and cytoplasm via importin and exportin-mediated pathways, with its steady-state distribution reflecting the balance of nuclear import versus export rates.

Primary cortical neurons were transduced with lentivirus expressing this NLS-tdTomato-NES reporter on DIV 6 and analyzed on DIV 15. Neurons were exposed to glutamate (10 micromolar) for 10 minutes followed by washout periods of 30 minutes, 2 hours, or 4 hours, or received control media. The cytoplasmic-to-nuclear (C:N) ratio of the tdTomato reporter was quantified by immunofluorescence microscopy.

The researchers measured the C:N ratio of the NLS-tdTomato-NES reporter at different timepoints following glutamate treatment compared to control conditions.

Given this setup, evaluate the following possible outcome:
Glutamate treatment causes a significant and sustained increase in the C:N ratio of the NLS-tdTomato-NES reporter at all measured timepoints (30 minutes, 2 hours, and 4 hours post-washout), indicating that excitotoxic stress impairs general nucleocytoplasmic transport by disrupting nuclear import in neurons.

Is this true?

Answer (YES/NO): NO